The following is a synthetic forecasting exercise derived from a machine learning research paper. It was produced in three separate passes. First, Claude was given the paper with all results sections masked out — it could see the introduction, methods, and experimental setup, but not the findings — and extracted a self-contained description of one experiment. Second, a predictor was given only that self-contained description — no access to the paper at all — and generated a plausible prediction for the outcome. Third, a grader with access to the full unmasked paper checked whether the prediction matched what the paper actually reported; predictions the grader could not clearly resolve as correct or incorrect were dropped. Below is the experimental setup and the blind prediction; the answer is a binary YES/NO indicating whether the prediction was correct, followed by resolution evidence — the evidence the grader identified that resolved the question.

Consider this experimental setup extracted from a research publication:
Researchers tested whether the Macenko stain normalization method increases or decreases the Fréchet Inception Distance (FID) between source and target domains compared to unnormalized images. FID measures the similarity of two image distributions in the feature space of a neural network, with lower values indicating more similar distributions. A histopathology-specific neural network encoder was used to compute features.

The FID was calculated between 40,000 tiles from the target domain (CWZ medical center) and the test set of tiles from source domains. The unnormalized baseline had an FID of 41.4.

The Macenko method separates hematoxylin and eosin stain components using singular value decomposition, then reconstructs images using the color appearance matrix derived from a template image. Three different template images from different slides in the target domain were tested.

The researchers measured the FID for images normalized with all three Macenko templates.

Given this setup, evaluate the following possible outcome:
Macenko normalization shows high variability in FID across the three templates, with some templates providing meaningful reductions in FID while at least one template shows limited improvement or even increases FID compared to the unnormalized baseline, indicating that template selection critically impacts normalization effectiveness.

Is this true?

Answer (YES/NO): NO